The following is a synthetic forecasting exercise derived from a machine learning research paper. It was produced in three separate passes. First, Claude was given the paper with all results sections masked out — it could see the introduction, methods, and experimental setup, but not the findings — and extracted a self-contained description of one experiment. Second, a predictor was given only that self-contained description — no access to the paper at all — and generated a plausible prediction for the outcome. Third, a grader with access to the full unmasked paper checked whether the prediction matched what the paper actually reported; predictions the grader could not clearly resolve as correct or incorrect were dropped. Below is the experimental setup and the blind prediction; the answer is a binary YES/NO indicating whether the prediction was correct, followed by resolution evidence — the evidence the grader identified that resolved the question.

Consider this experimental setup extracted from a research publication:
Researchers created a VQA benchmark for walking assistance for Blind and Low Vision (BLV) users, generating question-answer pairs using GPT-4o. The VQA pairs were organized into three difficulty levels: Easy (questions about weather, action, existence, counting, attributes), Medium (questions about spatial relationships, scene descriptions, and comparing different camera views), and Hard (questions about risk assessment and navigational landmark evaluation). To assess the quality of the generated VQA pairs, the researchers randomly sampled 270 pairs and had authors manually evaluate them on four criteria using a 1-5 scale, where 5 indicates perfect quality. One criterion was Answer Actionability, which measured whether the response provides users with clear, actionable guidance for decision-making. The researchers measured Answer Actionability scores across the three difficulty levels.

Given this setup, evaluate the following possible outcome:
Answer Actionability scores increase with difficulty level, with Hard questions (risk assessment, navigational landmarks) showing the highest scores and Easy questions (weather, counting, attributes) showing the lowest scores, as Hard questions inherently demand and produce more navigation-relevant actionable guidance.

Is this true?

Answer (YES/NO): NO